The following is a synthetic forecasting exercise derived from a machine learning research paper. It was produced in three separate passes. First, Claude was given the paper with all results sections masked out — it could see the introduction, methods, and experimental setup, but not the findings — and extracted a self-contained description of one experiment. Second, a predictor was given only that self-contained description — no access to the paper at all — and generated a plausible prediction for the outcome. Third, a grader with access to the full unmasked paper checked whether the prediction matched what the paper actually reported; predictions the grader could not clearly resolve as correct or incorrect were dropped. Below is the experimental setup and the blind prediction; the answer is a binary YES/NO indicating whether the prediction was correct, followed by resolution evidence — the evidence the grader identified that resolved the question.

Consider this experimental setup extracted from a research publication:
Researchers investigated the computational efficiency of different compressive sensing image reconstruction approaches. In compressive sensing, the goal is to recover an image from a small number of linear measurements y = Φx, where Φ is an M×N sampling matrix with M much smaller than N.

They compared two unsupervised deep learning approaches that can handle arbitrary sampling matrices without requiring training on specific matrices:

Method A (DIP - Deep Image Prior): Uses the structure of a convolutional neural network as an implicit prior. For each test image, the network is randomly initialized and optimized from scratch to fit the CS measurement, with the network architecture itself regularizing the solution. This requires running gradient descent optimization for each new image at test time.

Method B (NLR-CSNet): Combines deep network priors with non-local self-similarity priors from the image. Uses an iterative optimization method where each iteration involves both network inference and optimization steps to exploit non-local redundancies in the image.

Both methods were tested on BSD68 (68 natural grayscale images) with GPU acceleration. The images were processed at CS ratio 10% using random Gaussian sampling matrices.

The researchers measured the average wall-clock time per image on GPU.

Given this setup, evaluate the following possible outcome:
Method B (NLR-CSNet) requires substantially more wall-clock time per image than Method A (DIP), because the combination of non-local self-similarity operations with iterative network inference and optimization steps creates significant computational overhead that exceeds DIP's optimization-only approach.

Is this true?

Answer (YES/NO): NO